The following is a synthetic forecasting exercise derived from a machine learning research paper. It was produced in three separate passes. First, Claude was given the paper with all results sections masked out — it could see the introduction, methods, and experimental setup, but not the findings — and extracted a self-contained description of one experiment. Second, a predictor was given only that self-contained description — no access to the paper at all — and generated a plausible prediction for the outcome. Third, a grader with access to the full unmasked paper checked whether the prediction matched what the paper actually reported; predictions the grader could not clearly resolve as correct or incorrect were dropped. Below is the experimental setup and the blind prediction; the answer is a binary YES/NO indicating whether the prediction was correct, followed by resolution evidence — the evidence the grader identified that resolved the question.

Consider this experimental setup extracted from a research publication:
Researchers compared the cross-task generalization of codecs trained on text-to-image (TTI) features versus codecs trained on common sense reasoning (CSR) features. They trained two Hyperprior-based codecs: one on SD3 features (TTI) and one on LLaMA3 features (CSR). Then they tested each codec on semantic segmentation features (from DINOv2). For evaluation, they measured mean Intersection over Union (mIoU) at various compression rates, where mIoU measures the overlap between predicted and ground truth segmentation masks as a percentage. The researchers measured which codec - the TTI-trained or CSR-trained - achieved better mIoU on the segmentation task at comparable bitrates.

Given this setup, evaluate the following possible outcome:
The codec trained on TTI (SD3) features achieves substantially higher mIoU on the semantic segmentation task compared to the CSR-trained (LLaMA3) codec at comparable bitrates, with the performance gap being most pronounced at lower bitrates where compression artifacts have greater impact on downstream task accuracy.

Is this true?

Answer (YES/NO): NO